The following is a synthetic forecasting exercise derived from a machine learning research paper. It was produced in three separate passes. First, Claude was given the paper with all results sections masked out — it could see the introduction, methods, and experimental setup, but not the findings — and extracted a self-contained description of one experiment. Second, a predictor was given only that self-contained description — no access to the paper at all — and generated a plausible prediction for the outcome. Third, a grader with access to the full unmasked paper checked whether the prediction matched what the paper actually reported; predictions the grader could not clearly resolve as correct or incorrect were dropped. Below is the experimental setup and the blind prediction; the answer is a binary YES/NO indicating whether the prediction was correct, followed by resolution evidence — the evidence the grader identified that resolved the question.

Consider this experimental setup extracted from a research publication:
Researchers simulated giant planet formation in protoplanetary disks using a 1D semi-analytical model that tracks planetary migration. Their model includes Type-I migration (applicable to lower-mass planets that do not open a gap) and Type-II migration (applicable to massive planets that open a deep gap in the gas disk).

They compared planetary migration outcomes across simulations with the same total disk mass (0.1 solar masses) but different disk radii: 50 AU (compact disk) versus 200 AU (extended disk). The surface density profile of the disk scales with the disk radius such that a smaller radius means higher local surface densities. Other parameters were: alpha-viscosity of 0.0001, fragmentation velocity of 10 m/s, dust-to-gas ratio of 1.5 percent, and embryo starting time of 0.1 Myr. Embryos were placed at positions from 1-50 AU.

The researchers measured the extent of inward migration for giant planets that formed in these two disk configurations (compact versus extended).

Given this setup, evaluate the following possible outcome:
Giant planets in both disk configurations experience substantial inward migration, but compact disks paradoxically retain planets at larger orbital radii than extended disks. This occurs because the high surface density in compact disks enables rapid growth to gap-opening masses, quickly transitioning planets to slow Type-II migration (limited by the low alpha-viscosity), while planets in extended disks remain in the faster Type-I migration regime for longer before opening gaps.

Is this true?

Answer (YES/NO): NO